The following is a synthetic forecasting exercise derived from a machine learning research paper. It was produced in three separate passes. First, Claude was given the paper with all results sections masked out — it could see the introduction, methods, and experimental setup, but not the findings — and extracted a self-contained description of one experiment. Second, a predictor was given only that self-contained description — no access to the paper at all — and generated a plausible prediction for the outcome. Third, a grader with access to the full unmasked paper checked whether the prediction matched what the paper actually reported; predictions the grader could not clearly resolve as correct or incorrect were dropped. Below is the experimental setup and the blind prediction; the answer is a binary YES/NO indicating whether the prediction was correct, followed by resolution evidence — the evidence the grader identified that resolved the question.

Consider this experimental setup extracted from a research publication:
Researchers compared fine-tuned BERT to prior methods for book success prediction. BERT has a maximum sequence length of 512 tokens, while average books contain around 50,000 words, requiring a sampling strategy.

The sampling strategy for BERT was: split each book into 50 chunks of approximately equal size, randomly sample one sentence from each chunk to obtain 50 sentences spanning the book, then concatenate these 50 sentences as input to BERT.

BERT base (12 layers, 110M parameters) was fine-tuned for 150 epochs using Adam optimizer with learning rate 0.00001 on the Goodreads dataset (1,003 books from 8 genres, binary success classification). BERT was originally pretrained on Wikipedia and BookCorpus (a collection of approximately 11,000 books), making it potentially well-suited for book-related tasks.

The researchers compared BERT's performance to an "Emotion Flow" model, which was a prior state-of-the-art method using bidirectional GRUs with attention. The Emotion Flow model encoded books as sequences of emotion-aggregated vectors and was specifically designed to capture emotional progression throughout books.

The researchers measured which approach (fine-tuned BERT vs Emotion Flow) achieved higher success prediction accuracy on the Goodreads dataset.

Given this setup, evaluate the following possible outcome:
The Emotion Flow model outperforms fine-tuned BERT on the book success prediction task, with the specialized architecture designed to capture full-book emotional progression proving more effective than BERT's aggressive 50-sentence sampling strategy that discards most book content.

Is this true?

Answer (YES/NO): YES